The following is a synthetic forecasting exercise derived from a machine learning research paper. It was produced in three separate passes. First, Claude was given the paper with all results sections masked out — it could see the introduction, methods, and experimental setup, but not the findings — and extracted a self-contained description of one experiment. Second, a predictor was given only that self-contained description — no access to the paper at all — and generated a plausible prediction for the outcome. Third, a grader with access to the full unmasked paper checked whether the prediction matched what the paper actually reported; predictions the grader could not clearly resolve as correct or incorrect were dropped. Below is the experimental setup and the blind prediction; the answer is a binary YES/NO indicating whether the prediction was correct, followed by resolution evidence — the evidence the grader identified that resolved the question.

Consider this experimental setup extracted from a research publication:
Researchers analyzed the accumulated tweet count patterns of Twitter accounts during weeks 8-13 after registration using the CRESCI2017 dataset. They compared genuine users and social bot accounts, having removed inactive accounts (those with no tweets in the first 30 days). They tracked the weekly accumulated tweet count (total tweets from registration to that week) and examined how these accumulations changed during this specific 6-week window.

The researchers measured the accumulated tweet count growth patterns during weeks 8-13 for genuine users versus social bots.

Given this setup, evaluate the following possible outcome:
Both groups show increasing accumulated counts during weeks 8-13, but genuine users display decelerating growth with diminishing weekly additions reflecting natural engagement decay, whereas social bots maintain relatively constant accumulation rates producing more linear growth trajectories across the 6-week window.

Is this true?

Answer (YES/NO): NO